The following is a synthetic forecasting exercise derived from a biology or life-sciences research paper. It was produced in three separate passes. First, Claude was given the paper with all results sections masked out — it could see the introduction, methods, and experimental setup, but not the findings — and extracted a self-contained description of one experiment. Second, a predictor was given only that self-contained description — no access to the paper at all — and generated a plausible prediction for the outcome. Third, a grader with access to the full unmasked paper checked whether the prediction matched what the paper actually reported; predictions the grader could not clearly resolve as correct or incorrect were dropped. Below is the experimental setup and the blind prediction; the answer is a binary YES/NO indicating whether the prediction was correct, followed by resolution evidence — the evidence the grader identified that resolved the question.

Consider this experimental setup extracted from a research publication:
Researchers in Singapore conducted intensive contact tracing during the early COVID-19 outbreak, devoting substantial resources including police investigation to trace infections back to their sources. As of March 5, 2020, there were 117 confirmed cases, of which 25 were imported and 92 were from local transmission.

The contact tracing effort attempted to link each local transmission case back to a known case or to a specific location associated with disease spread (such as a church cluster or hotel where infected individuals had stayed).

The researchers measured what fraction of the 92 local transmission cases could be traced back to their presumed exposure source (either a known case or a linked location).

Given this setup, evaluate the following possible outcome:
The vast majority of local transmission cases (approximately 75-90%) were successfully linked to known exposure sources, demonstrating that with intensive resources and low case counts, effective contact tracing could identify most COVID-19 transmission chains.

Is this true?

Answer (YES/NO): YES